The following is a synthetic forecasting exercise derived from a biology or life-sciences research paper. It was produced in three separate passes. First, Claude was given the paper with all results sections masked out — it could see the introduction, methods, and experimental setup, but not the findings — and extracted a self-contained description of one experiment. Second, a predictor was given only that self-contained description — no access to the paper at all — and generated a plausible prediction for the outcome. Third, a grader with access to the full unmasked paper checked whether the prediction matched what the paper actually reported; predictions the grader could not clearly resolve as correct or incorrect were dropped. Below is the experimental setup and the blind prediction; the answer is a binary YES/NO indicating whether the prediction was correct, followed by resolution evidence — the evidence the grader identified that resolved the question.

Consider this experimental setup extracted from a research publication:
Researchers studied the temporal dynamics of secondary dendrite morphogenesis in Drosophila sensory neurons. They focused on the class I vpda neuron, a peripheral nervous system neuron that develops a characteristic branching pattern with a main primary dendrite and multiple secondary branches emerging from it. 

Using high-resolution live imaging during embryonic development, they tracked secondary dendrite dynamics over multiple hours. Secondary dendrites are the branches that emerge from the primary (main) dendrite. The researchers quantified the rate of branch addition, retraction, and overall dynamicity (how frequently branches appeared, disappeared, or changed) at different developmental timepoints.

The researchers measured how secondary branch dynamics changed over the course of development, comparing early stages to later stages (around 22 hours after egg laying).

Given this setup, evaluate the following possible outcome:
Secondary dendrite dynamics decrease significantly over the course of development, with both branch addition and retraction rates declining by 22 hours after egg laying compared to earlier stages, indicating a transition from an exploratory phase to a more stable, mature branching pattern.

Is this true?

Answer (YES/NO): YES